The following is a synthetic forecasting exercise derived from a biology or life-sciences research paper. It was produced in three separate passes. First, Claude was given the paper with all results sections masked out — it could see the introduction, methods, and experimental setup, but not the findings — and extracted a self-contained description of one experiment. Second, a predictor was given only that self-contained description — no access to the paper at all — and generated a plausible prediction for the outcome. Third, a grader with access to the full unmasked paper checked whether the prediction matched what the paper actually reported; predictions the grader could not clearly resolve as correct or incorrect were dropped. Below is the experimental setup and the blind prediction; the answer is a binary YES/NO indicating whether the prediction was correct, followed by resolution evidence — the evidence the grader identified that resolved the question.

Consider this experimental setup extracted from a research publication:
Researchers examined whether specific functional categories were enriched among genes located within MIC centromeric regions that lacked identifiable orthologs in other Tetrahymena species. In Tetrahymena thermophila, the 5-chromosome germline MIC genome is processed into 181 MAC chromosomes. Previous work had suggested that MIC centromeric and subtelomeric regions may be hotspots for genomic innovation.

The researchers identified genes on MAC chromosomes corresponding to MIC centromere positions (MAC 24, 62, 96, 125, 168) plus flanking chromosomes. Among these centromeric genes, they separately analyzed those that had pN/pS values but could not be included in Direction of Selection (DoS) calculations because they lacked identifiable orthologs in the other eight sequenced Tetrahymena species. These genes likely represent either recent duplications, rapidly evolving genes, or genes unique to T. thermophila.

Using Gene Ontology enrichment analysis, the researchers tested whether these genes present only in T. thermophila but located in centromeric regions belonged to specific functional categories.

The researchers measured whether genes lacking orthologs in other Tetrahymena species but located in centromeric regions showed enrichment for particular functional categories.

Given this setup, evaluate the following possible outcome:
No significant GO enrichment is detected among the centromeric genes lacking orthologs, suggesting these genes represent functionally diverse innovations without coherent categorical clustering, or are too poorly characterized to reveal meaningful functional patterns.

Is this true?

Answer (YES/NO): NO